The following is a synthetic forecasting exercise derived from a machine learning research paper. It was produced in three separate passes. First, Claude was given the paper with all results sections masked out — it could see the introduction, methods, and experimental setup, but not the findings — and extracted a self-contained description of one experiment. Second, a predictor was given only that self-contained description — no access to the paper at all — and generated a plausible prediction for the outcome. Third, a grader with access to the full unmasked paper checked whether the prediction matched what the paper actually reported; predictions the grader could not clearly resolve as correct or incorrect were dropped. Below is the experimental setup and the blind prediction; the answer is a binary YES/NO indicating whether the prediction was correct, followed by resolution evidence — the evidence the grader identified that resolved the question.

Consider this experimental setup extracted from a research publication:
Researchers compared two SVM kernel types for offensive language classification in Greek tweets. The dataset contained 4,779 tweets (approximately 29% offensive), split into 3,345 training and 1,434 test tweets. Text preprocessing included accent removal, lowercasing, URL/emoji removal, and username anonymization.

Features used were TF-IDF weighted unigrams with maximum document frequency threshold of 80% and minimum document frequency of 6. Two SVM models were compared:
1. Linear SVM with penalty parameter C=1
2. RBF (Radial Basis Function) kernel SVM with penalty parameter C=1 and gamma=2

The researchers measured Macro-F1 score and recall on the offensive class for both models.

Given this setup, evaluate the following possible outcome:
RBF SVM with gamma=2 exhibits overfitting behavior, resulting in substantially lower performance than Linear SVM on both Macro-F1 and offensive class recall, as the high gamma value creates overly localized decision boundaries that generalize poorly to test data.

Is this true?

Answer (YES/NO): NO